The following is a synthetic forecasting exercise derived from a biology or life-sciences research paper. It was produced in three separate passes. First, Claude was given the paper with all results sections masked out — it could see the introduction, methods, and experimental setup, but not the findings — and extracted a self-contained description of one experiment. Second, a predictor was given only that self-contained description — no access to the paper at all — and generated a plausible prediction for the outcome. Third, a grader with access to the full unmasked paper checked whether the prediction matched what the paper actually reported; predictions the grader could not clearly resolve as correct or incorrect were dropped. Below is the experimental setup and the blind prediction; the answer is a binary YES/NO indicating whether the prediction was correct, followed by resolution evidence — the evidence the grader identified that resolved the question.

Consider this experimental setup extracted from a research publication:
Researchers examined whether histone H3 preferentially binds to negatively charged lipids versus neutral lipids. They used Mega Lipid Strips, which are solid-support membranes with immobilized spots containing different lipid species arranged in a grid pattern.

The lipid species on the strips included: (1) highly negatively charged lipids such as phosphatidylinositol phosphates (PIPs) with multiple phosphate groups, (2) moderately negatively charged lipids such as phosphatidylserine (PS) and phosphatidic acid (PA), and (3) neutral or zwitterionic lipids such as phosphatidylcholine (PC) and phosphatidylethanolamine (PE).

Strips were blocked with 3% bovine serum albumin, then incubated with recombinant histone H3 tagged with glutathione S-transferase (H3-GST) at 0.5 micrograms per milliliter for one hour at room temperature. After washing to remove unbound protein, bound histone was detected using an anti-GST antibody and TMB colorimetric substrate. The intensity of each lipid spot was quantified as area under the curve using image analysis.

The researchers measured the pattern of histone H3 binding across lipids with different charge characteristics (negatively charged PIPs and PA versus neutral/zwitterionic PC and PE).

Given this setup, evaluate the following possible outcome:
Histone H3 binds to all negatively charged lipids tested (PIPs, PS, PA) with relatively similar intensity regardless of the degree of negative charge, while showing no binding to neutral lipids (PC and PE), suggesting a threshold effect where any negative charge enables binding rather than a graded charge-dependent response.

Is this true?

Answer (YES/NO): NO